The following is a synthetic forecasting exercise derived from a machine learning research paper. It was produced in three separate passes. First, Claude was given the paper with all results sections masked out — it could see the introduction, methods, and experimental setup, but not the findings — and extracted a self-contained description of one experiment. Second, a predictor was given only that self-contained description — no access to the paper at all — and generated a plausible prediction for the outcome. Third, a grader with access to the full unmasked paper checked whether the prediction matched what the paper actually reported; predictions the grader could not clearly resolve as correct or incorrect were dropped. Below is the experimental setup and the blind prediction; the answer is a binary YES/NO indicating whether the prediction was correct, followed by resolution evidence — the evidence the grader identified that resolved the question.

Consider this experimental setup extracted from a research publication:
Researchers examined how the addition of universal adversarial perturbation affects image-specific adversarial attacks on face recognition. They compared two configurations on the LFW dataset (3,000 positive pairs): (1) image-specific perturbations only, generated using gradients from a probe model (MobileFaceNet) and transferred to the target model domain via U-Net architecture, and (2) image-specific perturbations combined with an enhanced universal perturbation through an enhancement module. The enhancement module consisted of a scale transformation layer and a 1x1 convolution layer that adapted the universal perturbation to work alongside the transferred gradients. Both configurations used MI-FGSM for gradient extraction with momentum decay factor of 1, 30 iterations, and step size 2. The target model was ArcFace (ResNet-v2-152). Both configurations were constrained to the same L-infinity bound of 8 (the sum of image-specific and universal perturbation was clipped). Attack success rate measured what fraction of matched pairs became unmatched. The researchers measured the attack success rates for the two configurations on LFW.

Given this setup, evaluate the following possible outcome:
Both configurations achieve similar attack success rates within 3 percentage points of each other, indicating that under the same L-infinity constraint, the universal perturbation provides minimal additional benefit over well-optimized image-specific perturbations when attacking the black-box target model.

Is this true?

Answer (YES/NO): NO